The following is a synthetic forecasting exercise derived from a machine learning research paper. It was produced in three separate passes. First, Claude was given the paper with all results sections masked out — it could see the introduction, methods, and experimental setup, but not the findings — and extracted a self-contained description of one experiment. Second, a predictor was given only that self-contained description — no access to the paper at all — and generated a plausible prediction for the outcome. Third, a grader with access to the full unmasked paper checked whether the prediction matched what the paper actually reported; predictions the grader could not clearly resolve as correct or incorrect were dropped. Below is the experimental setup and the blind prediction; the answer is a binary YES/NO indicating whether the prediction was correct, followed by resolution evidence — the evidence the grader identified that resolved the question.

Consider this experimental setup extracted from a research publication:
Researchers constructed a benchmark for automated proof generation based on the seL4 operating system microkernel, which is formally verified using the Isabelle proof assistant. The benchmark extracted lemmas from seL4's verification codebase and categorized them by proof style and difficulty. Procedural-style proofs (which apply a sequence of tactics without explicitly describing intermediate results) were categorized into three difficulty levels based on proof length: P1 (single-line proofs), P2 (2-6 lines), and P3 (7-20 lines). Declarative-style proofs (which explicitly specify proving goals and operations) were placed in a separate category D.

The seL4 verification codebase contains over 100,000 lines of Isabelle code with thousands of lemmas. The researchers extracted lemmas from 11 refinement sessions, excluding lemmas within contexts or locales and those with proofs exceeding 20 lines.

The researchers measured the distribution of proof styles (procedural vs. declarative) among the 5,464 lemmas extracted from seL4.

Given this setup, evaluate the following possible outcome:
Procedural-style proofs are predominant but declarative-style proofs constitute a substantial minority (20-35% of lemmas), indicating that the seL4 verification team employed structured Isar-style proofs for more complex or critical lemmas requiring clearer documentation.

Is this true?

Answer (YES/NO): NO